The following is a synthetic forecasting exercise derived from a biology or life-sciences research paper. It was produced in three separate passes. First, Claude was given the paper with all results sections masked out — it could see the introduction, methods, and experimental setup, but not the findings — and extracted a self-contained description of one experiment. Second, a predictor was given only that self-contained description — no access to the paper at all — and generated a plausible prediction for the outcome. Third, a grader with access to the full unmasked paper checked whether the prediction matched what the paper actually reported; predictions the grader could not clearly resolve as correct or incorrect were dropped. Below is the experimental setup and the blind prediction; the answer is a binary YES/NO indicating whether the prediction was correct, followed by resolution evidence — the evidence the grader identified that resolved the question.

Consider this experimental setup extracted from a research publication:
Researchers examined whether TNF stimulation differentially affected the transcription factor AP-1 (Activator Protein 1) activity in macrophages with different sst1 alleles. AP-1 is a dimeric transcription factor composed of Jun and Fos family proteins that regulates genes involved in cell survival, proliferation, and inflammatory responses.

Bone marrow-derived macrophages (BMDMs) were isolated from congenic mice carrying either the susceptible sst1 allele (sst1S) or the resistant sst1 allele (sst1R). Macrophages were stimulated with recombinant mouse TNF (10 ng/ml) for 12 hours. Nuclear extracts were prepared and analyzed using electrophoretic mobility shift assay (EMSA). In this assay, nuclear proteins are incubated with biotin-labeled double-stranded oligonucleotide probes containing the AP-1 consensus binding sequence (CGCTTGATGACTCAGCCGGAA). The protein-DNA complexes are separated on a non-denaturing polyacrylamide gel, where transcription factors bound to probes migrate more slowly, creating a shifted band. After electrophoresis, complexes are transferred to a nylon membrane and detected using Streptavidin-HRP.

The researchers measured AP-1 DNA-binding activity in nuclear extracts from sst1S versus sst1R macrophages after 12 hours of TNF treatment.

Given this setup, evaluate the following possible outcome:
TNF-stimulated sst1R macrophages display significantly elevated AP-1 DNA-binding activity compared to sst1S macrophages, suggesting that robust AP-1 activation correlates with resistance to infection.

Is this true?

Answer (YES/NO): NO